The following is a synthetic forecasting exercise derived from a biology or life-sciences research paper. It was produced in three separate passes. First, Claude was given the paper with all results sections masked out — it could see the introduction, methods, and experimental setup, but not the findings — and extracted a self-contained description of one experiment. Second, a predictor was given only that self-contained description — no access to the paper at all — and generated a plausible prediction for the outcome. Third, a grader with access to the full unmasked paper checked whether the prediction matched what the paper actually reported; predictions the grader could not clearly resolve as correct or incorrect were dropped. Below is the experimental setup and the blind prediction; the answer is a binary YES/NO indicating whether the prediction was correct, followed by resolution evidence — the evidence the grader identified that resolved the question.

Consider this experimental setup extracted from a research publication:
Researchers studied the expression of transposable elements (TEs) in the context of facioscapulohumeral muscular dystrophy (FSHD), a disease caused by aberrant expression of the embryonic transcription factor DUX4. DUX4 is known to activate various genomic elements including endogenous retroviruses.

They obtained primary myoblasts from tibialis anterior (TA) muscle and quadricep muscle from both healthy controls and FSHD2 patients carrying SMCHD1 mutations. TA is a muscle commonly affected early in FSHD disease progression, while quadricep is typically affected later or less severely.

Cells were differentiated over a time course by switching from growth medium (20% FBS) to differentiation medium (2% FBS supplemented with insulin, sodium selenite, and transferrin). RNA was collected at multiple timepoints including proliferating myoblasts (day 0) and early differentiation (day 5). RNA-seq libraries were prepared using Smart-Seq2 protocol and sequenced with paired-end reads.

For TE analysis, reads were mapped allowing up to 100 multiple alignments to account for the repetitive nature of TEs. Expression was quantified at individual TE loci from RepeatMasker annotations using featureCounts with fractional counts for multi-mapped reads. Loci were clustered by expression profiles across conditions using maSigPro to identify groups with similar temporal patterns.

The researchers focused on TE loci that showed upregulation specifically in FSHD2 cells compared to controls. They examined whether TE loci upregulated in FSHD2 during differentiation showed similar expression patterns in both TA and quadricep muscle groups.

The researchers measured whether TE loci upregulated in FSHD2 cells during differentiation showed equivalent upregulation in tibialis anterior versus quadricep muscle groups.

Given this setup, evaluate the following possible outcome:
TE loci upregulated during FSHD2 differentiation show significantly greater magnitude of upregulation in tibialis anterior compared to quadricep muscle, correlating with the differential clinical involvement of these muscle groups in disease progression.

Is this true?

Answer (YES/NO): YES